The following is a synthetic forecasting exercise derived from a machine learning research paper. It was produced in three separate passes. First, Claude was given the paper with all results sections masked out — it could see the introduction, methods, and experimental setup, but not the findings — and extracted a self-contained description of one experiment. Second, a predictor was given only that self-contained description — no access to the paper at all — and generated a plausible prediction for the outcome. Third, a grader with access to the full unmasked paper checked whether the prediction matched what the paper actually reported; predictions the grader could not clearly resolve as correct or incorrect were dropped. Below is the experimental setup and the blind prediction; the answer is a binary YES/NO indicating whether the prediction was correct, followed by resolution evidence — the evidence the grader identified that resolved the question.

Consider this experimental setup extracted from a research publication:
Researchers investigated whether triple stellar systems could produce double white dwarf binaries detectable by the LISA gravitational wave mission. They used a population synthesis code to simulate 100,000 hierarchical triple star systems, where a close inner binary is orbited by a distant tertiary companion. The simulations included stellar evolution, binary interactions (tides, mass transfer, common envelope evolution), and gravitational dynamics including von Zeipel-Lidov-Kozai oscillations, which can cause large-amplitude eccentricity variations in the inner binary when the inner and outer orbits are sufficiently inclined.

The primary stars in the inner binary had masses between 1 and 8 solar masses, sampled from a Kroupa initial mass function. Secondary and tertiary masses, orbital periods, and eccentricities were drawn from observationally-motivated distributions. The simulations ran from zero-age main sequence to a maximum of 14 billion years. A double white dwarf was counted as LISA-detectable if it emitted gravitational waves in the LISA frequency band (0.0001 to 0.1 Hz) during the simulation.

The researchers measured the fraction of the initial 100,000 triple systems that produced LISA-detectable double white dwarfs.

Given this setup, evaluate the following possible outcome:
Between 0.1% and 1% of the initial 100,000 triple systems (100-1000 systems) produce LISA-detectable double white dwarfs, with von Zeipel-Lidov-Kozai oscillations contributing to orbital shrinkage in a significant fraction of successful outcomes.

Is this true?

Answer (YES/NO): NO